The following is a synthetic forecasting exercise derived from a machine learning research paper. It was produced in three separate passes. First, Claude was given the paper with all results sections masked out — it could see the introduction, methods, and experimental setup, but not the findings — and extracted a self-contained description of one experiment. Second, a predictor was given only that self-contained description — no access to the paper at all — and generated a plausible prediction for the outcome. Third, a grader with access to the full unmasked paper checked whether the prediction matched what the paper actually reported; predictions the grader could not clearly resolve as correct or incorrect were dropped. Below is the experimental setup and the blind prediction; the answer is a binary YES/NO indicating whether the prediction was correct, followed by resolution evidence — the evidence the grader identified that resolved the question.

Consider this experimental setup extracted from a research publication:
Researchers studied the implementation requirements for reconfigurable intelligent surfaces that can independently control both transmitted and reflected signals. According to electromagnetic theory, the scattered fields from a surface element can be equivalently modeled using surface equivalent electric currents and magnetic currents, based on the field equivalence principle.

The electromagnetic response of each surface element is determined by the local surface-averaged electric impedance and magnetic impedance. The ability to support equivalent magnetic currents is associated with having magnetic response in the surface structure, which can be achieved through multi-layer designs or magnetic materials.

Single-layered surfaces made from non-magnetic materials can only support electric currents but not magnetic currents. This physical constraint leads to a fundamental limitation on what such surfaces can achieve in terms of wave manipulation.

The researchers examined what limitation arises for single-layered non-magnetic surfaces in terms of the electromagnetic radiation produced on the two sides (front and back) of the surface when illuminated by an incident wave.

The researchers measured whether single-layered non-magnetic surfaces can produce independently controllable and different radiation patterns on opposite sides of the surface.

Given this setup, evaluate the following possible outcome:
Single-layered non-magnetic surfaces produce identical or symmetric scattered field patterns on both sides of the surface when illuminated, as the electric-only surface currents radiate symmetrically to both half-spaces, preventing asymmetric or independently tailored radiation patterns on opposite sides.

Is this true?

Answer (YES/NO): YES